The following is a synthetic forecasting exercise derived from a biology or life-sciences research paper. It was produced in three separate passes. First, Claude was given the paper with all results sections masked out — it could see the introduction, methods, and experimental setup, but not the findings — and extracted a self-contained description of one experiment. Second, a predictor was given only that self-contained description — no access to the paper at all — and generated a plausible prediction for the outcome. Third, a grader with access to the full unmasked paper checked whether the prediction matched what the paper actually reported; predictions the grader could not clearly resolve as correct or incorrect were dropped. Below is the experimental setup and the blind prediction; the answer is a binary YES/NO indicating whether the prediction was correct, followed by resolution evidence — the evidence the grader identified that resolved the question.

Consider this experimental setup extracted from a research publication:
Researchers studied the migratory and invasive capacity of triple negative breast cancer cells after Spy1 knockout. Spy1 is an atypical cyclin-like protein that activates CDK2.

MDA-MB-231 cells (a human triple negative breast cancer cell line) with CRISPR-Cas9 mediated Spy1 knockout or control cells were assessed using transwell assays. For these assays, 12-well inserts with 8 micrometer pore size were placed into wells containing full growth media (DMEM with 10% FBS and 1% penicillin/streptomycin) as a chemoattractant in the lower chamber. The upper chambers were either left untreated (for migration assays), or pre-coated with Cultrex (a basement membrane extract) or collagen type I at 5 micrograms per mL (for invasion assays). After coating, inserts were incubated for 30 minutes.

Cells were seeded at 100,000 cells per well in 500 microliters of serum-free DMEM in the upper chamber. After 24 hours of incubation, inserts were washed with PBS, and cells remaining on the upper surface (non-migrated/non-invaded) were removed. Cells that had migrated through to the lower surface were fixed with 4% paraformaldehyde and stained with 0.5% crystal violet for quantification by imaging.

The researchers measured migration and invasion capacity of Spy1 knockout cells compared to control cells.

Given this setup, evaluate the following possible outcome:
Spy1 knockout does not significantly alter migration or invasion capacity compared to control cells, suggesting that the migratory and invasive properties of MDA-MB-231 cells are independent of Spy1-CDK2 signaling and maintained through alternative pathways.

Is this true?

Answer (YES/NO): NO